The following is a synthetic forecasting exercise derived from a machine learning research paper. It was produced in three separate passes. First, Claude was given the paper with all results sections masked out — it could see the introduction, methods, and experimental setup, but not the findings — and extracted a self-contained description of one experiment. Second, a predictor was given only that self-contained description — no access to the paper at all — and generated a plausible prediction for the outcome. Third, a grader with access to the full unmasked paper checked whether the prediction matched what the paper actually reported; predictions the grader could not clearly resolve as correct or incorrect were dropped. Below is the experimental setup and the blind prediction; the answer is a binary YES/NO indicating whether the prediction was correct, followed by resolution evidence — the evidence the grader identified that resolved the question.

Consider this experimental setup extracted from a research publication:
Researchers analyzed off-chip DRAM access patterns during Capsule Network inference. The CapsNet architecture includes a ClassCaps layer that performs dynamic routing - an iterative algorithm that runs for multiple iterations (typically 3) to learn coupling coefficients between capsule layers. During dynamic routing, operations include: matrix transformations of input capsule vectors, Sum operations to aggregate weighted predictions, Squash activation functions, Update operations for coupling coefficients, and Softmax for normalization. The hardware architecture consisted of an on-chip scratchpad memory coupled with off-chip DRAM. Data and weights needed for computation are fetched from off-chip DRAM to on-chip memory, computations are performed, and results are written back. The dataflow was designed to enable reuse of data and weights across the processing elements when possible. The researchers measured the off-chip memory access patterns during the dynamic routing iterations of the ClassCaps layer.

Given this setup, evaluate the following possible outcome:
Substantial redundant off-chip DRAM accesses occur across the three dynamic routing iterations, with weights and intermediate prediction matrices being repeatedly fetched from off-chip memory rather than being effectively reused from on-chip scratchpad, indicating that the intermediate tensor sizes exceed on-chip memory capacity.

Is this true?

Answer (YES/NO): NO